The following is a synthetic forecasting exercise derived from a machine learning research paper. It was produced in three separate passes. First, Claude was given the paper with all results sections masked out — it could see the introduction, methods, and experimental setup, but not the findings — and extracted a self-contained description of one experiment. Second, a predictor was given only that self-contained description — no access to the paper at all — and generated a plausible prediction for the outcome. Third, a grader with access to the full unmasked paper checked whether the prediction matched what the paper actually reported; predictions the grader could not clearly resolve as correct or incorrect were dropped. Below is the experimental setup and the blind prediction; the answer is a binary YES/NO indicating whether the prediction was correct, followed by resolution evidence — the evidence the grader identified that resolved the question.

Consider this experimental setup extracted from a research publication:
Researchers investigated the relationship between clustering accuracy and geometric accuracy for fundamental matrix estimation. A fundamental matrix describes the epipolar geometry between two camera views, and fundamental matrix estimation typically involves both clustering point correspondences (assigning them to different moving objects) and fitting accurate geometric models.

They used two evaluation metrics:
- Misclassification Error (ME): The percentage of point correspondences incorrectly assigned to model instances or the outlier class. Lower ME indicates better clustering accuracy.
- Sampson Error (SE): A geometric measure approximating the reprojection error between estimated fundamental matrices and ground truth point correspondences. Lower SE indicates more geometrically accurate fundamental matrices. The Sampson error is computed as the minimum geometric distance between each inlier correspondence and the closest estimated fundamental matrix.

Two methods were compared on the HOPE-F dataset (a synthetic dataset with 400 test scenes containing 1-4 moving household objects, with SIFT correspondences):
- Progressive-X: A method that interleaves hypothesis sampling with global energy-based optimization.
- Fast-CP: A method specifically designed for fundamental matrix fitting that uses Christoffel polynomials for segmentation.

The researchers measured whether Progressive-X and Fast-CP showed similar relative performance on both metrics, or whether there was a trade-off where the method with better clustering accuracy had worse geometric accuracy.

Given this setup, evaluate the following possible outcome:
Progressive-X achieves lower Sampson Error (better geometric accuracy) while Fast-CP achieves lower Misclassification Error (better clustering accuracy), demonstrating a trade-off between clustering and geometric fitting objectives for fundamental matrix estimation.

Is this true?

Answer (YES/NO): NO